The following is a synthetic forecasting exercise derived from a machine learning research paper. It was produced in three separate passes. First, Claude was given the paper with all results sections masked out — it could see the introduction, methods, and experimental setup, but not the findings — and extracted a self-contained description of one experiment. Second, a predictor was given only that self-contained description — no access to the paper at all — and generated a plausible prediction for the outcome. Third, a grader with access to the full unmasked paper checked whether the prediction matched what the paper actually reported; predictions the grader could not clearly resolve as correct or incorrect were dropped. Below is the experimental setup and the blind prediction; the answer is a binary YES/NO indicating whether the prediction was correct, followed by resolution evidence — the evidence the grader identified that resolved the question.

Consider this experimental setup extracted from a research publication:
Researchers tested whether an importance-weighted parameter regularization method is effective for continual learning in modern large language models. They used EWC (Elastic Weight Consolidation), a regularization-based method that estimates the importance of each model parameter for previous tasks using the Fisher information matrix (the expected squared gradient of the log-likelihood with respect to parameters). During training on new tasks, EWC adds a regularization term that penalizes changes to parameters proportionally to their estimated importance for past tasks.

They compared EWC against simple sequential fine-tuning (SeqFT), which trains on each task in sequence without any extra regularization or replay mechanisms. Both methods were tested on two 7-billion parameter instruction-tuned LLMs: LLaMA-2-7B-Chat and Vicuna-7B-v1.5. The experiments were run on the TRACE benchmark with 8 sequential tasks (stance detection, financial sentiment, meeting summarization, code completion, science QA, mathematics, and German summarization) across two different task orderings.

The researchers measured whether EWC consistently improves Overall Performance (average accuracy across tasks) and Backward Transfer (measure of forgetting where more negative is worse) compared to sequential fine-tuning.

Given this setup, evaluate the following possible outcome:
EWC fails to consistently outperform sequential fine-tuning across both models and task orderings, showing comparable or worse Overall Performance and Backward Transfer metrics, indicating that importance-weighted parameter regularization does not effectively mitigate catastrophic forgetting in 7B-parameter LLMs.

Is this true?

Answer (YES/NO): NO